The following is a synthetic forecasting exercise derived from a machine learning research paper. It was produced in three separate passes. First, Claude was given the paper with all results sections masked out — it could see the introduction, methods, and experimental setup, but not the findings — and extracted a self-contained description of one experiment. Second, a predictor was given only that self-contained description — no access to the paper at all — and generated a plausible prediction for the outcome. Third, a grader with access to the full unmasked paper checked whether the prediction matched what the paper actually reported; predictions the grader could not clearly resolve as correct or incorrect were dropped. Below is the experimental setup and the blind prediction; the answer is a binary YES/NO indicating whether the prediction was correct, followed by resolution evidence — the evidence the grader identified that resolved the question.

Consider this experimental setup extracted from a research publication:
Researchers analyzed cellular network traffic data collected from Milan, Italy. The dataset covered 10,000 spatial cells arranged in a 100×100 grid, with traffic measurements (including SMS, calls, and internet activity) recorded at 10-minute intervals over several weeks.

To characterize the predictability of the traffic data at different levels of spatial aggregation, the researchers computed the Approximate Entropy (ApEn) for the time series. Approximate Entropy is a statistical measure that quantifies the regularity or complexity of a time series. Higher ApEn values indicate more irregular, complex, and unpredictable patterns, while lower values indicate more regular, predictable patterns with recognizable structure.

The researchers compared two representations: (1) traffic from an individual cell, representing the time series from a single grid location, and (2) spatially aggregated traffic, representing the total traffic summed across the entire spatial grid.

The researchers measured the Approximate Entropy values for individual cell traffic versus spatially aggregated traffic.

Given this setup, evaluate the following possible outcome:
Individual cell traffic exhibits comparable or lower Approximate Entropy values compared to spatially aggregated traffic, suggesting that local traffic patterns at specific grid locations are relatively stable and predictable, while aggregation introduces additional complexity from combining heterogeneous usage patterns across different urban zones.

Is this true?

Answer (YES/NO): NO